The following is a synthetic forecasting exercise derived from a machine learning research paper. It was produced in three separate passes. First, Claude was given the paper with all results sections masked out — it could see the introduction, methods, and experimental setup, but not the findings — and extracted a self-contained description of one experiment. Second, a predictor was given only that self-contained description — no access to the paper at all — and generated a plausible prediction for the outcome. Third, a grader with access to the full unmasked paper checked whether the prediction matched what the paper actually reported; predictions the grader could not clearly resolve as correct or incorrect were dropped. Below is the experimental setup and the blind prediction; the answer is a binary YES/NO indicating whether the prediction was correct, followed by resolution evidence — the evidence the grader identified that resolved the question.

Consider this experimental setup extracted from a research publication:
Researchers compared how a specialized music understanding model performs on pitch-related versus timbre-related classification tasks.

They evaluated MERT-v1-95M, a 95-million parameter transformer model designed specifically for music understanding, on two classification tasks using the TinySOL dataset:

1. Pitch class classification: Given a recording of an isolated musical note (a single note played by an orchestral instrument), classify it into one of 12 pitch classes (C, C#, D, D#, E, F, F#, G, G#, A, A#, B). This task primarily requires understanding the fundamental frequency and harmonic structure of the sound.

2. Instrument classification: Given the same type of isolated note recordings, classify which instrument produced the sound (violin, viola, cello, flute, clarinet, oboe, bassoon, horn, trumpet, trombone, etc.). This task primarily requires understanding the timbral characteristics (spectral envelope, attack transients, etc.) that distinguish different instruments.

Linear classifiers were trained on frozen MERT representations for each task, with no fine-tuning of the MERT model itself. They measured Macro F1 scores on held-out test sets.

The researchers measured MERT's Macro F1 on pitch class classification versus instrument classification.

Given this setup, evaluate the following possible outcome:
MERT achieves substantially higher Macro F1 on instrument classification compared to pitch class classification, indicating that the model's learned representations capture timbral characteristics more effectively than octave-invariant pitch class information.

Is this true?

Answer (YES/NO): NO